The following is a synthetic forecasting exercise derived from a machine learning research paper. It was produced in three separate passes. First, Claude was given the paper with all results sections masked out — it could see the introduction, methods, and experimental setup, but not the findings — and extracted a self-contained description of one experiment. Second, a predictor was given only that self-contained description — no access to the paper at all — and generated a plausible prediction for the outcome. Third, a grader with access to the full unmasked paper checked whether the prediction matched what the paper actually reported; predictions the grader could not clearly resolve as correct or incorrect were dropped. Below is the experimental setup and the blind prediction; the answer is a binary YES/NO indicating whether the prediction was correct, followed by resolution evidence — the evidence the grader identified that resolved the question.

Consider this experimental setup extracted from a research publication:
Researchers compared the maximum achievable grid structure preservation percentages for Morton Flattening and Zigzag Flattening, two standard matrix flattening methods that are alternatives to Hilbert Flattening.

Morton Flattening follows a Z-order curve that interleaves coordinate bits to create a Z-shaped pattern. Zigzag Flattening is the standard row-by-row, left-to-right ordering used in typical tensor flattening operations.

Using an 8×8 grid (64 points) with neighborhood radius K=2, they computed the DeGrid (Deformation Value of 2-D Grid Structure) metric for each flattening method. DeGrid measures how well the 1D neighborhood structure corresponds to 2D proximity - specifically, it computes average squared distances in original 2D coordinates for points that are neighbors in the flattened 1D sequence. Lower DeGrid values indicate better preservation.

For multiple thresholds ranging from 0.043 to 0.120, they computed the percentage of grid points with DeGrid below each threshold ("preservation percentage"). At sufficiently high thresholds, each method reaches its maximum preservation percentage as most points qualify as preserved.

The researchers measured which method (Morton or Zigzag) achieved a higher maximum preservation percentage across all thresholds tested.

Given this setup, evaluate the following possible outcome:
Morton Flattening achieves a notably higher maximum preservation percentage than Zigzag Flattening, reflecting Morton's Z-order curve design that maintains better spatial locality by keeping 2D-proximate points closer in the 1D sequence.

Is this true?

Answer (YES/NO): YES